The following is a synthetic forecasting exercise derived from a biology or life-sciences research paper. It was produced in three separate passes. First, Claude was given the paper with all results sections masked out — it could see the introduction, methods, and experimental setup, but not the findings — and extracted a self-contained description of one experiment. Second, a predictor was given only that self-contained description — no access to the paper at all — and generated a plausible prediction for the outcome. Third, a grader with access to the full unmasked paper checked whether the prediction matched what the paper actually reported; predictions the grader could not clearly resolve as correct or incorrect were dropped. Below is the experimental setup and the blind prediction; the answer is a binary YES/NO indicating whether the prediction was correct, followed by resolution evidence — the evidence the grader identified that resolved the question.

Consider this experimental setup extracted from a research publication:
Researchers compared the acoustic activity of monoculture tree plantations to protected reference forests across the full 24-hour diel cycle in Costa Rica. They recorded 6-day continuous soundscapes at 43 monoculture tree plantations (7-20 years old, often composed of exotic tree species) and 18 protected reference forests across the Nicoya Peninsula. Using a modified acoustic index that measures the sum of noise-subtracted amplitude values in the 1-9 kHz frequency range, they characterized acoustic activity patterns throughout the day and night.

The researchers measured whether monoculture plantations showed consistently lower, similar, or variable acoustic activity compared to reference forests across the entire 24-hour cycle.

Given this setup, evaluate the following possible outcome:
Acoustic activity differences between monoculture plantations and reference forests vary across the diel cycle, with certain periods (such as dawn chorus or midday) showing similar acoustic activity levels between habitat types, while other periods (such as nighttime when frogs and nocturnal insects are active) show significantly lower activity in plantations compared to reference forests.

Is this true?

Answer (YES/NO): NO